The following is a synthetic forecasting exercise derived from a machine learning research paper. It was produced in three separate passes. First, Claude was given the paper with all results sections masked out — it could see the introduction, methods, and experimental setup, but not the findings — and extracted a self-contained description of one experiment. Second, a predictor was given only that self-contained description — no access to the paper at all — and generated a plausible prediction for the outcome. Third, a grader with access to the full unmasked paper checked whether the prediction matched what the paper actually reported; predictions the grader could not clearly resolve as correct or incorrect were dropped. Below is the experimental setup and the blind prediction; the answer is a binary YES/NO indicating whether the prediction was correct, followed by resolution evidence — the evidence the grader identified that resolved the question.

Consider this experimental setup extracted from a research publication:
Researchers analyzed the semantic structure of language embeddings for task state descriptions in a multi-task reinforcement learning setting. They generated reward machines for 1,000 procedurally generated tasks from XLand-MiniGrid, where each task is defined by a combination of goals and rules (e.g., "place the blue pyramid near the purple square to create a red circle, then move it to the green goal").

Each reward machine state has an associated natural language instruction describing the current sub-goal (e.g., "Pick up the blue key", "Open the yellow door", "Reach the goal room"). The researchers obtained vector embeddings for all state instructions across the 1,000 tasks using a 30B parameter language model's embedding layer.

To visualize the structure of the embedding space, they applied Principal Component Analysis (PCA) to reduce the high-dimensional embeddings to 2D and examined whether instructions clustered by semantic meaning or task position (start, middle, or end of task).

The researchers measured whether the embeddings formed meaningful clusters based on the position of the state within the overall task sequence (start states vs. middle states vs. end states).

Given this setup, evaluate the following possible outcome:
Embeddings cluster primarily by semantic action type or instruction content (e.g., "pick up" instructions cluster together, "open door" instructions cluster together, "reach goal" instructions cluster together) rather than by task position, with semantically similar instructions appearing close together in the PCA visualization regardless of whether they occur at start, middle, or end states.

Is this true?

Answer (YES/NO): NO